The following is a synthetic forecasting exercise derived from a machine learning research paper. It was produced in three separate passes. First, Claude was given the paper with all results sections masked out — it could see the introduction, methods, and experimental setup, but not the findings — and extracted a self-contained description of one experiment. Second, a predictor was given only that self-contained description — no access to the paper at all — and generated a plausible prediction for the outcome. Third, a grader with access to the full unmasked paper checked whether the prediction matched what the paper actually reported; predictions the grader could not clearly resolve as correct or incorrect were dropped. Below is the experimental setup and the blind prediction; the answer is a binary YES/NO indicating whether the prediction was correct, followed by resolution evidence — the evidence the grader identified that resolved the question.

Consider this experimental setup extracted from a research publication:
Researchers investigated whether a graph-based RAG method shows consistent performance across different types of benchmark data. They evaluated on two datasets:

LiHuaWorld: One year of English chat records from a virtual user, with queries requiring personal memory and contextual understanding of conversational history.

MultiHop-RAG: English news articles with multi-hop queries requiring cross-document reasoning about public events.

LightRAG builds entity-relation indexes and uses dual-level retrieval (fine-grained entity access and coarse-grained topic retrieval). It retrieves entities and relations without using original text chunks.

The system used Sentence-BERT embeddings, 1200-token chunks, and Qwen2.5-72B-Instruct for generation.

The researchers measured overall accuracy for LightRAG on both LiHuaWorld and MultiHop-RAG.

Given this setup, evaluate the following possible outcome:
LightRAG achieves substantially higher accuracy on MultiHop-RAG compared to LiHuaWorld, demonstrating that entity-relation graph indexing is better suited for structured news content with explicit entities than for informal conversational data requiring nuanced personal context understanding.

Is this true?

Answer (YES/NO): NO